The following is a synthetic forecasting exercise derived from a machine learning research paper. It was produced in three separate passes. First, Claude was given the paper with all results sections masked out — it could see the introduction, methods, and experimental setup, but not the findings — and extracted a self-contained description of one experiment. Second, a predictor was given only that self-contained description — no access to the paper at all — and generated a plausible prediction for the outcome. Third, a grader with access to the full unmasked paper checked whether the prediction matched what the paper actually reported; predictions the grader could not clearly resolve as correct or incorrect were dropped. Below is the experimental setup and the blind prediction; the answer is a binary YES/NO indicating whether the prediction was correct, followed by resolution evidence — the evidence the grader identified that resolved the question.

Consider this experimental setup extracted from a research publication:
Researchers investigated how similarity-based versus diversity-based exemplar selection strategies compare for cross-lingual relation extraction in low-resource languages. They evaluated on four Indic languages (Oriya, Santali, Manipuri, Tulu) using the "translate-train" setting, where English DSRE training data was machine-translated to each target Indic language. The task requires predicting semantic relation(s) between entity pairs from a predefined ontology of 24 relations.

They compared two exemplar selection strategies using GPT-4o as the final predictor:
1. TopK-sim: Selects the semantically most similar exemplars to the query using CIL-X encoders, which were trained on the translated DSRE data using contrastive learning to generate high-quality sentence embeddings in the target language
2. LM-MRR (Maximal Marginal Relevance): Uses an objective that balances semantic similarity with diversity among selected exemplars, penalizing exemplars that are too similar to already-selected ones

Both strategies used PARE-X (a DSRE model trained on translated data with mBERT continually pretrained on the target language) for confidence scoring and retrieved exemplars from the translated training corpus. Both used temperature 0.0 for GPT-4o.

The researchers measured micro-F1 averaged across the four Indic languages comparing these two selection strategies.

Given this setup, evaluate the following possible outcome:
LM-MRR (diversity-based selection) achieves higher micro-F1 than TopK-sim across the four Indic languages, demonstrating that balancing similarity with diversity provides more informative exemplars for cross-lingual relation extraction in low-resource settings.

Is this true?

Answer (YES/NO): NO